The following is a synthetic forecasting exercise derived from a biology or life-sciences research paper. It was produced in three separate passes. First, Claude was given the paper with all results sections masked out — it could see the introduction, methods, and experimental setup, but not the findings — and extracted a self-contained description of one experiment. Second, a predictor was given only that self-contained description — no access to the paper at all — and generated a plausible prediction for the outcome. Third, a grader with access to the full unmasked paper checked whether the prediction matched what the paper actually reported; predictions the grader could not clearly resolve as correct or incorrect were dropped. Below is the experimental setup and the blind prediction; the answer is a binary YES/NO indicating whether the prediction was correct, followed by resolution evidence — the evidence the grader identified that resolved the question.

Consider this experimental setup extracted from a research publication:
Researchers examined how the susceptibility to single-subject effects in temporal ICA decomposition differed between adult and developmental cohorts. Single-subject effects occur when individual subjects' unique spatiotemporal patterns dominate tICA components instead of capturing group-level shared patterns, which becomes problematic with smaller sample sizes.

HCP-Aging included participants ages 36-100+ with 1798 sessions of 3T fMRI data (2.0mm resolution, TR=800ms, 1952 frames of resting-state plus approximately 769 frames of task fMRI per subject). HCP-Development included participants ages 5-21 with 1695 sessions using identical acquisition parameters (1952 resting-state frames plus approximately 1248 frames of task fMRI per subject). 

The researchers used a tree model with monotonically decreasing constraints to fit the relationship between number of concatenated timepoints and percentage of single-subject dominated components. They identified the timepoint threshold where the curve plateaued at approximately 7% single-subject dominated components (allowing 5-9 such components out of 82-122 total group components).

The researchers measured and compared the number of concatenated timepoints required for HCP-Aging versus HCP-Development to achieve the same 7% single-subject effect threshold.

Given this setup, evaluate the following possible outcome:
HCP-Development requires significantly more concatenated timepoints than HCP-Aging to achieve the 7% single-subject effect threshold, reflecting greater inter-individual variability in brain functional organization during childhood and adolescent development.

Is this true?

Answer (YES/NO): YES